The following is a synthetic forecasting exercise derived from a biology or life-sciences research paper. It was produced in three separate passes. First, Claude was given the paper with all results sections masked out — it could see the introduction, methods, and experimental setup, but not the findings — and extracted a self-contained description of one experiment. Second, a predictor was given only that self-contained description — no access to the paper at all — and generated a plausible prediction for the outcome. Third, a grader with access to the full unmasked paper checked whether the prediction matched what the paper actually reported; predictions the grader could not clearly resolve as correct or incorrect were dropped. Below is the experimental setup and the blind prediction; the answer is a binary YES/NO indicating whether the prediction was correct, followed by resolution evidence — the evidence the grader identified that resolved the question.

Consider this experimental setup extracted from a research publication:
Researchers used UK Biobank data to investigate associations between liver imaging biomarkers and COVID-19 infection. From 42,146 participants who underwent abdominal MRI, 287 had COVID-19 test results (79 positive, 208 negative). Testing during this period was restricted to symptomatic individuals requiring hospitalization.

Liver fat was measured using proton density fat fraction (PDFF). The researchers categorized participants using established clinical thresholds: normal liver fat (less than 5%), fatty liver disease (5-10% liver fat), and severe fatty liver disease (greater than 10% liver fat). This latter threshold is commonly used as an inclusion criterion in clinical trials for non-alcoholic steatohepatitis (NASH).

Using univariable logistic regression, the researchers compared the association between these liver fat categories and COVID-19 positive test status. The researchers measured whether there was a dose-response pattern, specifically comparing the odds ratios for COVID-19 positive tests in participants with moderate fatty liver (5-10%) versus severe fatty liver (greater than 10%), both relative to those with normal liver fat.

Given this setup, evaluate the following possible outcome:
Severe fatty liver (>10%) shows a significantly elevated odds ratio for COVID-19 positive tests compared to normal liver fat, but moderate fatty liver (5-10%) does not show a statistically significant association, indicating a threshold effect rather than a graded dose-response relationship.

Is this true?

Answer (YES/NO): NO